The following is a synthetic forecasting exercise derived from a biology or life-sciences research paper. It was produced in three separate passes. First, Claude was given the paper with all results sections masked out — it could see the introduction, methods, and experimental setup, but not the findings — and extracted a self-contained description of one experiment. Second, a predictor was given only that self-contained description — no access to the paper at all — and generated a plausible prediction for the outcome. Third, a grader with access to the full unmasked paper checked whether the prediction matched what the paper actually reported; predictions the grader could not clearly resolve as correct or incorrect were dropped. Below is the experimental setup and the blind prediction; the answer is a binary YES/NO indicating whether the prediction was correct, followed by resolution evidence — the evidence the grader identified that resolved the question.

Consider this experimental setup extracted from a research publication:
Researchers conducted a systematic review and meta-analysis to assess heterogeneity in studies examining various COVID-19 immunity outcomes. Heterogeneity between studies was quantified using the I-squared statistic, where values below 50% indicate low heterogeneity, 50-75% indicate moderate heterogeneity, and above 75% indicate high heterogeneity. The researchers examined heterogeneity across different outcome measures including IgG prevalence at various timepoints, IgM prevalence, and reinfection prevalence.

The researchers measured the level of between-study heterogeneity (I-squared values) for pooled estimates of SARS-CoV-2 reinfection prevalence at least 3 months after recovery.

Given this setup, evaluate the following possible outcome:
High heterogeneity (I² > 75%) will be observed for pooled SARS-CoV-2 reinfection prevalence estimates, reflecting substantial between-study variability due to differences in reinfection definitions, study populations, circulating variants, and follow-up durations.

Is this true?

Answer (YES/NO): YES